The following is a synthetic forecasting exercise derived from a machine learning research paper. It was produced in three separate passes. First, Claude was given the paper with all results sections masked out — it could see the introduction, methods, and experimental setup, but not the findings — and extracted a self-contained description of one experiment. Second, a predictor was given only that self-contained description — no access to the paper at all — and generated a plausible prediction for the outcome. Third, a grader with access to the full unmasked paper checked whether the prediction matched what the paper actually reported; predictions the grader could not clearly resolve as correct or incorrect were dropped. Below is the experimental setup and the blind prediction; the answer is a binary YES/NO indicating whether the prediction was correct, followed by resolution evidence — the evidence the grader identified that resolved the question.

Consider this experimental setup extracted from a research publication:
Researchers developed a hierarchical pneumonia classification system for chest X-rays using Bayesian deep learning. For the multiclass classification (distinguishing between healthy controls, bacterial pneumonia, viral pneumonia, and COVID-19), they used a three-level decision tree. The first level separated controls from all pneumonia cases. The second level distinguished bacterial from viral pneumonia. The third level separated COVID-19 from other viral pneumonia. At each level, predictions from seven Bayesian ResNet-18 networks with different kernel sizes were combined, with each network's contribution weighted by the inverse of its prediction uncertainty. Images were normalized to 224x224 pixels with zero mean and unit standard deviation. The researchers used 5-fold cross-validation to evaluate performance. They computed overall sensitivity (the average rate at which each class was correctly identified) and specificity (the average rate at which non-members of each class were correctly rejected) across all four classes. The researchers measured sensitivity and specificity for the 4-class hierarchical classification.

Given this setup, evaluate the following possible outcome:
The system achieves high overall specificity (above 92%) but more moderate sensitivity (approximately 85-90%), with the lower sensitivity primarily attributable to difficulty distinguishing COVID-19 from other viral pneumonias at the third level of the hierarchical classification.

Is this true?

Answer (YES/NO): NO